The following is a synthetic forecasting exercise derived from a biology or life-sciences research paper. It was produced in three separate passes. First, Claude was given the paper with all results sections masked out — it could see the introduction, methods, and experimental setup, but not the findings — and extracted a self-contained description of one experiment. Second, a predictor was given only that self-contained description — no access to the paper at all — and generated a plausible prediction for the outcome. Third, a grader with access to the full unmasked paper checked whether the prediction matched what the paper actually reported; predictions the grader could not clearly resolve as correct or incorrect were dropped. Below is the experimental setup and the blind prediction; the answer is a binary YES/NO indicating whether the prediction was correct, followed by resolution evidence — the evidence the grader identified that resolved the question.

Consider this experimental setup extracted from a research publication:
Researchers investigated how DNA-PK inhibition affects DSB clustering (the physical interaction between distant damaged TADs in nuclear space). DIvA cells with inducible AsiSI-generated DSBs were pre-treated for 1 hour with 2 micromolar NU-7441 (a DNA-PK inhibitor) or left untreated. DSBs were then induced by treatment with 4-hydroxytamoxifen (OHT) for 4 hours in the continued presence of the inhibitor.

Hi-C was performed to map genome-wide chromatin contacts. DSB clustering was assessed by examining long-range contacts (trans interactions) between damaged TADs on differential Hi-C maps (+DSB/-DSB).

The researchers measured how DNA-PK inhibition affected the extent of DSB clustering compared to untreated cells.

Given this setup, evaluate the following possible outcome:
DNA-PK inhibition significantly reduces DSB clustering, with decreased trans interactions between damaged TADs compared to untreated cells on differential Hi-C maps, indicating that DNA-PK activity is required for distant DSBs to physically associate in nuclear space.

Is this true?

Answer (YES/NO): NO